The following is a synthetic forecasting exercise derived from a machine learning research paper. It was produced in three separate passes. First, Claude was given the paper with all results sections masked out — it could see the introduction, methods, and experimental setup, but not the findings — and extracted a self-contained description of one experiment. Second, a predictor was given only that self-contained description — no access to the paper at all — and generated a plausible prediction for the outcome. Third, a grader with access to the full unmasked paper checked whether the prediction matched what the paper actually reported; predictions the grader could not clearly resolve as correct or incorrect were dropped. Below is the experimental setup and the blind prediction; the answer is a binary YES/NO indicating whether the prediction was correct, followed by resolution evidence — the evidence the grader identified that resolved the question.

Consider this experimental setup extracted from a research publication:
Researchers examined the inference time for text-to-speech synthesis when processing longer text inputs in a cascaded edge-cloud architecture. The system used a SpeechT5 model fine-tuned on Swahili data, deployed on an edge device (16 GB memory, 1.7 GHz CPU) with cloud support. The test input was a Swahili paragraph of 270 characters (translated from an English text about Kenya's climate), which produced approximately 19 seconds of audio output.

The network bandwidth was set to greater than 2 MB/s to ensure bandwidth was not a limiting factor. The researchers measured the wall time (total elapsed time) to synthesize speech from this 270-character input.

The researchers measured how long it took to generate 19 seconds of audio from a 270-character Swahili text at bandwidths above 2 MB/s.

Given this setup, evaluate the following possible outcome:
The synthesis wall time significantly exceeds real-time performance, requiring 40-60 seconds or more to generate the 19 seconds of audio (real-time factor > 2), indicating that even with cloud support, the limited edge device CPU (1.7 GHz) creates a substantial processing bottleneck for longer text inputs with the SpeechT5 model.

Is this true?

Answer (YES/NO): NO